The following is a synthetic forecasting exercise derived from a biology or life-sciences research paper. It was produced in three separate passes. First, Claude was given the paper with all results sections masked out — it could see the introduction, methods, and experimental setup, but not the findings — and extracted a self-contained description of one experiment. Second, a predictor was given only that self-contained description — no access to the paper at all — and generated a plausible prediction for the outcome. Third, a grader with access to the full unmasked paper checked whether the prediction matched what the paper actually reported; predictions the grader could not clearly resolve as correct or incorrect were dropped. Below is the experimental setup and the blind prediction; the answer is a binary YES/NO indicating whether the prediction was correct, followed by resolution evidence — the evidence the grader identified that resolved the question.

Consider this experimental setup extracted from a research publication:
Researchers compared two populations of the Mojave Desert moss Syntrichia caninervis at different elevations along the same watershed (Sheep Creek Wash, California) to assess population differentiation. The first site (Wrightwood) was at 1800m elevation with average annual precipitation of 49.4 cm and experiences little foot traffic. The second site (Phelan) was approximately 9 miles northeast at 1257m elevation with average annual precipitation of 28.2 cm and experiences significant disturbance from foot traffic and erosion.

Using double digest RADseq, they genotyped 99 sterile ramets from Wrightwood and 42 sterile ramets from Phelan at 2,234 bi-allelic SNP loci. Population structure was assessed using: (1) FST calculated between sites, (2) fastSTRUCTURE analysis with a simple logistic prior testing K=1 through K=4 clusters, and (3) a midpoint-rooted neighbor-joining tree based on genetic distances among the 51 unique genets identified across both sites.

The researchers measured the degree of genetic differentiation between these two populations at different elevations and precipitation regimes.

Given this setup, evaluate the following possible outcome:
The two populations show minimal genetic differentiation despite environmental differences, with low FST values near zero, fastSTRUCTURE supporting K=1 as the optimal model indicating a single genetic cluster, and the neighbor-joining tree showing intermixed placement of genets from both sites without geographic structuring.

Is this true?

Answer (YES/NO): NO